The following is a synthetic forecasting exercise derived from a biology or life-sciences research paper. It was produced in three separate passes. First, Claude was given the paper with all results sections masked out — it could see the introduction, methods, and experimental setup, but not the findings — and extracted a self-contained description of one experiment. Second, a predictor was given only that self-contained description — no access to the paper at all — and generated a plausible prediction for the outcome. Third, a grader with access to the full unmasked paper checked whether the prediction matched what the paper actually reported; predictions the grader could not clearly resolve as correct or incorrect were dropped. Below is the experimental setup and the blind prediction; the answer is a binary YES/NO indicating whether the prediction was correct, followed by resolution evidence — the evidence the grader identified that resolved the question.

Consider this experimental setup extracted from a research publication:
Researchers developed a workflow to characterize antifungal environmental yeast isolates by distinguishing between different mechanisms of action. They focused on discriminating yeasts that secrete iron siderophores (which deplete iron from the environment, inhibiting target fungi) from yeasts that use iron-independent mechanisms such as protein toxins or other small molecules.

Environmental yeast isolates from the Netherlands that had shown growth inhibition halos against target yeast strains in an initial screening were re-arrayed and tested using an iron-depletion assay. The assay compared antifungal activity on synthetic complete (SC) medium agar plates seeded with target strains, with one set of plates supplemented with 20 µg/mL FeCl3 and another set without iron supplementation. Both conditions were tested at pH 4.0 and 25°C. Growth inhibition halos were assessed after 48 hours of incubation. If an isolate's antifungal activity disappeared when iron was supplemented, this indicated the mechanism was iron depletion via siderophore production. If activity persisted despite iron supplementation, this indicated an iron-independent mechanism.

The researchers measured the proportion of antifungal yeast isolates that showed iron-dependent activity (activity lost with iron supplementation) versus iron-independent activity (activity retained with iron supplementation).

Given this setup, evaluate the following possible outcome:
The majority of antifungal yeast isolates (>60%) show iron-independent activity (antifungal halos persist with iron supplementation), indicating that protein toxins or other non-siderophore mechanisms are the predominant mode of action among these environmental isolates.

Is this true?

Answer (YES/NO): NO